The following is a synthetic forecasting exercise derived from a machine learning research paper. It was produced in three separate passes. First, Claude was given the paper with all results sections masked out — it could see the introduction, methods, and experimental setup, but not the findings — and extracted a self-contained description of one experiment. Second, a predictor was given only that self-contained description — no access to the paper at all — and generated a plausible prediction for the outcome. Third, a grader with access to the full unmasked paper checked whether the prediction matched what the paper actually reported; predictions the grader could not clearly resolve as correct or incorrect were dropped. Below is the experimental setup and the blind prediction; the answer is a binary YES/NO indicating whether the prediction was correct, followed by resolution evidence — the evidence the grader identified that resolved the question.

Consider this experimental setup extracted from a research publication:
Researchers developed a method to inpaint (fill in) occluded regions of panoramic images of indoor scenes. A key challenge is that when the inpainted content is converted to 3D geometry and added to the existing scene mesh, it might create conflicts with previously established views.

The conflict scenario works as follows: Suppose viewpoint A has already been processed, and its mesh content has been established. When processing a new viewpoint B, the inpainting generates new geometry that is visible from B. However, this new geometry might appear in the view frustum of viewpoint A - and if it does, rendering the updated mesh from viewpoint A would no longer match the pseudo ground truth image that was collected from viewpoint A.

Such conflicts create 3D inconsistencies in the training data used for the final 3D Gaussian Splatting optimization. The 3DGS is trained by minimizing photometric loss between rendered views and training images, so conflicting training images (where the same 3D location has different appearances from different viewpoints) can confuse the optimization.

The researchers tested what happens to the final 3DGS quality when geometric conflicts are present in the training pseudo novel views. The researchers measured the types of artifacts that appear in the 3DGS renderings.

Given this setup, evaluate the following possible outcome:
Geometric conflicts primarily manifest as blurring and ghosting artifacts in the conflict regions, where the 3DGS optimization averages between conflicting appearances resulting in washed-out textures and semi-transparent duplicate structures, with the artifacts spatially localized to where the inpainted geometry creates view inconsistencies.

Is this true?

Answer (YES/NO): NO